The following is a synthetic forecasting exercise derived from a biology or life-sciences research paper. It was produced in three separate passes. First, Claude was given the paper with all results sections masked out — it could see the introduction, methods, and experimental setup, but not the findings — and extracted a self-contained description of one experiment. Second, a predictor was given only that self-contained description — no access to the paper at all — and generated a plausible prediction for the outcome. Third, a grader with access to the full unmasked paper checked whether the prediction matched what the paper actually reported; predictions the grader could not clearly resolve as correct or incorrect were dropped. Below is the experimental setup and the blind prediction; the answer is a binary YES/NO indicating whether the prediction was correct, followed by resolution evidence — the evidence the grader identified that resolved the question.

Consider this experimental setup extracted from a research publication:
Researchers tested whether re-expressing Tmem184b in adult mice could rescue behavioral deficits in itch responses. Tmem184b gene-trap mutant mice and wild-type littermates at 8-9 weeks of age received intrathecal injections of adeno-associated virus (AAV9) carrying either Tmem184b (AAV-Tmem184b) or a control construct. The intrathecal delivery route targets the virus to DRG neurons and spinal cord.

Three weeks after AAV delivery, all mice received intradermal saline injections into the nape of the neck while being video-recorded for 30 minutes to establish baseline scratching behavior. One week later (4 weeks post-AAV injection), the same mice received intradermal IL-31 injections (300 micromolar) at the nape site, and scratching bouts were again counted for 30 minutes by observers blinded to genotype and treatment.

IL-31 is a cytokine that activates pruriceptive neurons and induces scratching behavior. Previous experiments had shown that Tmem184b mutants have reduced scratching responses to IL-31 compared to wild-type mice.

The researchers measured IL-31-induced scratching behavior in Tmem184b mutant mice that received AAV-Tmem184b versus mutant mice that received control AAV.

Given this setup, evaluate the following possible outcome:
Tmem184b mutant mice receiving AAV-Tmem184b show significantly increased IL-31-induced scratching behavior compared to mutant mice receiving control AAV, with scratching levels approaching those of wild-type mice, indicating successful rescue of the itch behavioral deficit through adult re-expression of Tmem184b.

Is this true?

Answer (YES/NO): NO